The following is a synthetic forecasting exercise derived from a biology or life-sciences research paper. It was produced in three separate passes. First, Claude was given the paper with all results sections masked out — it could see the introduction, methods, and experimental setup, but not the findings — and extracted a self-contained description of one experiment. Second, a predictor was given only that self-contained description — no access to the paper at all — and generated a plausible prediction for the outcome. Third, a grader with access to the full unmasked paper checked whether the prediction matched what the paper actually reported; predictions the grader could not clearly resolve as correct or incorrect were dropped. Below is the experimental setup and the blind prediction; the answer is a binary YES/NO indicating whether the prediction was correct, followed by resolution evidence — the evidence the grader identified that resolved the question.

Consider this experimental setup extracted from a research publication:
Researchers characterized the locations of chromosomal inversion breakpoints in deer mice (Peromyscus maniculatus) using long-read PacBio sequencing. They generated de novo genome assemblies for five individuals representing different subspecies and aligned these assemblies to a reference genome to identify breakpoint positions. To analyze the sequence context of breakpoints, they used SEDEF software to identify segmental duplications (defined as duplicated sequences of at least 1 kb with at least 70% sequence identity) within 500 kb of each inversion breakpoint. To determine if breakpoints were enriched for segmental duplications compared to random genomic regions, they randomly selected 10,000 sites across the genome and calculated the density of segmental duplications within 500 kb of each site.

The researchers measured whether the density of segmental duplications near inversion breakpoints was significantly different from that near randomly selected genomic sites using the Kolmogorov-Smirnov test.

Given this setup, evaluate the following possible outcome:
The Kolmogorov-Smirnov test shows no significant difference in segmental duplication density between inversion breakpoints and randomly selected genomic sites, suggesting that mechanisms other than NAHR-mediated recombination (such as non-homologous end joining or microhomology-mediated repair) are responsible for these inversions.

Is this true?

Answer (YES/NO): NO